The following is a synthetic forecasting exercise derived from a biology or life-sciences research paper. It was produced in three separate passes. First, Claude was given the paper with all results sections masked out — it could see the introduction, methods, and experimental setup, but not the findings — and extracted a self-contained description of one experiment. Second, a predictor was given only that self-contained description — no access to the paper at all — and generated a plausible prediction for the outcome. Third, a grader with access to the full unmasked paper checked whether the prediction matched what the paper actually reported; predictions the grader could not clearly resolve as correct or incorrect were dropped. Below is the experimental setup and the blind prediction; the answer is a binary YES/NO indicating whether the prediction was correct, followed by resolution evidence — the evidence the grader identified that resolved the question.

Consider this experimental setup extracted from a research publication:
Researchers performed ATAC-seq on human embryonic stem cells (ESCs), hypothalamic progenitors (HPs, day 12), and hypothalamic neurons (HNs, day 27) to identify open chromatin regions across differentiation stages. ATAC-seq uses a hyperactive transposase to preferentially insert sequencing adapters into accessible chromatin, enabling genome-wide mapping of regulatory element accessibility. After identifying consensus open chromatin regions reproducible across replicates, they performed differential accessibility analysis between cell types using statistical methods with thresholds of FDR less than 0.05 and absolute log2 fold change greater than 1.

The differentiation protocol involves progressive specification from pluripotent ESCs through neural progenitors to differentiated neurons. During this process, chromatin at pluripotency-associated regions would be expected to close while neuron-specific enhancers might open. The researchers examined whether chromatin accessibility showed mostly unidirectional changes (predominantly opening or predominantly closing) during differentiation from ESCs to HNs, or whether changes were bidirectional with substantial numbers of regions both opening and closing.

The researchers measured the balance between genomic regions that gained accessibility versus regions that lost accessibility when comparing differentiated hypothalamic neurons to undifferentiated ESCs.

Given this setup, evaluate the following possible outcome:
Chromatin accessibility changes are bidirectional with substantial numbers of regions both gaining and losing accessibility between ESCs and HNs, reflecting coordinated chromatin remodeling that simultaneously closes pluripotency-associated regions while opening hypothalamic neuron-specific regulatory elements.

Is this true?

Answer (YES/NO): YES